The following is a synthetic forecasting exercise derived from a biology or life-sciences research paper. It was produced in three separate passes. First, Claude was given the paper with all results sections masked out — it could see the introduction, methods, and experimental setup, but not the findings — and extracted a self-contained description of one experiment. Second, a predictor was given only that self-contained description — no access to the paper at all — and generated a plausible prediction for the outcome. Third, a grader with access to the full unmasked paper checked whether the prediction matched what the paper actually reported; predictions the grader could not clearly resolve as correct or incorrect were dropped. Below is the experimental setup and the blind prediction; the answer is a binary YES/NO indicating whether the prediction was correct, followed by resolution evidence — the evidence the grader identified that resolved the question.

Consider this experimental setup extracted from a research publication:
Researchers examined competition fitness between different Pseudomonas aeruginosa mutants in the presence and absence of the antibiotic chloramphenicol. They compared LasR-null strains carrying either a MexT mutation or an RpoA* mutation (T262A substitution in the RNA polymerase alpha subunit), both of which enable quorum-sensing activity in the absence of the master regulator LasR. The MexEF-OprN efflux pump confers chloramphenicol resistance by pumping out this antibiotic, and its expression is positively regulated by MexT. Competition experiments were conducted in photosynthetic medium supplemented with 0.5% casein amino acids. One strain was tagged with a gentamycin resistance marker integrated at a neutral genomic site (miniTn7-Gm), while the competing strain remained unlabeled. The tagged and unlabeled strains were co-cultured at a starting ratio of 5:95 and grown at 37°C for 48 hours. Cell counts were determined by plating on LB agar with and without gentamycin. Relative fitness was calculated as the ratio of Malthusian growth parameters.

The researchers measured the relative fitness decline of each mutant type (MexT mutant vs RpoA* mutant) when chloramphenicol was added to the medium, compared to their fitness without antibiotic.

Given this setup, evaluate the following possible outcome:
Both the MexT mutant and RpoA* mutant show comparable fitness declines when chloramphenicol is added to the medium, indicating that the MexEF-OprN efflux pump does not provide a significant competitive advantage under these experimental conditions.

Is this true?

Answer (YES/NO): NO